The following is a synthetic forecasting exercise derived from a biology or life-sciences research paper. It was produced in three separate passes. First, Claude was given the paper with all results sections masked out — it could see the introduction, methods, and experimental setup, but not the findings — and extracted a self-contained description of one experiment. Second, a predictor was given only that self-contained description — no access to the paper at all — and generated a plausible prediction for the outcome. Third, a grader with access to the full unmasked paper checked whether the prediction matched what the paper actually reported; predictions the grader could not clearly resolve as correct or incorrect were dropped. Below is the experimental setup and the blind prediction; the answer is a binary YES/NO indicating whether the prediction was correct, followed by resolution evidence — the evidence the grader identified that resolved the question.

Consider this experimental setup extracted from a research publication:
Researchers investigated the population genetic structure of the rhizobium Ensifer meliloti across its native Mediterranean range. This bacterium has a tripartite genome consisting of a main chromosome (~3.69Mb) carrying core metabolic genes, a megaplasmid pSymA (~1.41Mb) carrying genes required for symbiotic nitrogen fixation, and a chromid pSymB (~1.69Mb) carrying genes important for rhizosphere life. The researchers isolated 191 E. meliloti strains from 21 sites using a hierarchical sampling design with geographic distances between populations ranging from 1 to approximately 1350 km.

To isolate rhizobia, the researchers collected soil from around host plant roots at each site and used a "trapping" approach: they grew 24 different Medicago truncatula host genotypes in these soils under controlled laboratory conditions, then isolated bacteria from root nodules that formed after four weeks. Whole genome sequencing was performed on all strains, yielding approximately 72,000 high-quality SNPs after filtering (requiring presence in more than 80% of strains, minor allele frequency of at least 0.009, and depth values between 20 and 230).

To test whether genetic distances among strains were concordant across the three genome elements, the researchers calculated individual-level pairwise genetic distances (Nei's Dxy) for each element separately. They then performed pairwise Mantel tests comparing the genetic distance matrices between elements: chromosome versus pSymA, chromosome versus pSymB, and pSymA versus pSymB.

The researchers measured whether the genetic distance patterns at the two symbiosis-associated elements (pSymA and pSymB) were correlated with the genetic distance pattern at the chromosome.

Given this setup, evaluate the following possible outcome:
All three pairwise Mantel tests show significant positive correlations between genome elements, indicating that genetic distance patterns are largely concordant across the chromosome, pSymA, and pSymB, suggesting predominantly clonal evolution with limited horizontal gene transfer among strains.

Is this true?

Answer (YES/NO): NO